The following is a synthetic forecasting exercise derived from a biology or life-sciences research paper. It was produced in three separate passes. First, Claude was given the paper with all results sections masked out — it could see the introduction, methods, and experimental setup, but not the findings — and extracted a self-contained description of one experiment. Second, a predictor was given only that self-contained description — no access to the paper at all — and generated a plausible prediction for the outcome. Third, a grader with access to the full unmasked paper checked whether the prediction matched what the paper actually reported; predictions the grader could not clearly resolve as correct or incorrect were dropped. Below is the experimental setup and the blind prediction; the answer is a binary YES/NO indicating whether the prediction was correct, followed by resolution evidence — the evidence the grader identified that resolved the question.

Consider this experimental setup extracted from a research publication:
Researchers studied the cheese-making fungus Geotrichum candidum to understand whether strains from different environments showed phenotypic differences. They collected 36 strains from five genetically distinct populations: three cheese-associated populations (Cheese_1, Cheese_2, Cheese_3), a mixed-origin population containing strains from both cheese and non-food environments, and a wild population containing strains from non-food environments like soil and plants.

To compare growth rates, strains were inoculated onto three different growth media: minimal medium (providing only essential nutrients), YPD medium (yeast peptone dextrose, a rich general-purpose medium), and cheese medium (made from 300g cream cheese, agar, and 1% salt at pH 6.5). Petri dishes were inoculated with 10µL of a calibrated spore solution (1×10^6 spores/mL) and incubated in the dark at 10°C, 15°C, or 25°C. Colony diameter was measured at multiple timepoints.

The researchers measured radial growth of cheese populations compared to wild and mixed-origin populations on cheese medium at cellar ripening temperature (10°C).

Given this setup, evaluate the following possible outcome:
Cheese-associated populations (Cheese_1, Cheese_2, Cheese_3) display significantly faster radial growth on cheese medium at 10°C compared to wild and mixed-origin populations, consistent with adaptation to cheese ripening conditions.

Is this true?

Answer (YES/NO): NO